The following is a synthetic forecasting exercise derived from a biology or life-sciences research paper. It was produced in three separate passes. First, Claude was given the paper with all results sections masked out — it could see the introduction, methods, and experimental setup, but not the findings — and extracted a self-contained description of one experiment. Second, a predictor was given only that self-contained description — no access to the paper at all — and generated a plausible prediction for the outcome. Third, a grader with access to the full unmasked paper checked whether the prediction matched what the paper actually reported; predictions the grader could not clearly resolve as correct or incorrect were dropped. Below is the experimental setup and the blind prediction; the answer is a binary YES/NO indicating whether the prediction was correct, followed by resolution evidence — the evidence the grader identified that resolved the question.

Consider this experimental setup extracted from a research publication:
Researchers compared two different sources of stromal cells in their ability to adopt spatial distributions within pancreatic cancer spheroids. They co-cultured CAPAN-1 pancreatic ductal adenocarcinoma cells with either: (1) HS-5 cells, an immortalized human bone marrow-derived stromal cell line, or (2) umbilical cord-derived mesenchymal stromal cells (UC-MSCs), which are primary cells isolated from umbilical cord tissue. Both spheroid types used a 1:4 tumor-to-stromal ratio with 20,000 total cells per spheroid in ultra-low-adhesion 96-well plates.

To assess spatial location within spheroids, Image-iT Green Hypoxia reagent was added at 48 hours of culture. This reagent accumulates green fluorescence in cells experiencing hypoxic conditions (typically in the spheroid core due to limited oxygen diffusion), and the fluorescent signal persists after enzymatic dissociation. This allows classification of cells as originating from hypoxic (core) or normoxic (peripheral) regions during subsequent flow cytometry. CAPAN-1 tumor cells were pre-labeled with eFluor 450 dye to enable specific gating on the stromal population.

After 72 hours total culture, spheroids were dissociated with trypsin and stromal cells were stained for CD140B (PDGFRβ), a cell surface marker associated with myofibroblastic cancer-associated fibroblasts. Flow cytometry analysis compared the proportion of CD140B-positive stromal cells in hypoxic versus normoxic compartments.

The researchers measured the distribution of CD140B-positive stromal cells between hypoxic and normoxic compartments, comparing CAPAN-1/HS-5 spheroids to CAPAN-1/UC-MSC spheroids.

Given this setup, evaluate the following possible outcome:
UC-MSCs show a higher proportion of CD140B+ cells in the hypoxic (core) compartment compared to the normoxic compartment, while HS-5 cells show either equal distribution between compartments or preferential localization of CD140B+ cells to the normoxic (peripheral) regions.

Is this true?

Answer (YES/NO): NO